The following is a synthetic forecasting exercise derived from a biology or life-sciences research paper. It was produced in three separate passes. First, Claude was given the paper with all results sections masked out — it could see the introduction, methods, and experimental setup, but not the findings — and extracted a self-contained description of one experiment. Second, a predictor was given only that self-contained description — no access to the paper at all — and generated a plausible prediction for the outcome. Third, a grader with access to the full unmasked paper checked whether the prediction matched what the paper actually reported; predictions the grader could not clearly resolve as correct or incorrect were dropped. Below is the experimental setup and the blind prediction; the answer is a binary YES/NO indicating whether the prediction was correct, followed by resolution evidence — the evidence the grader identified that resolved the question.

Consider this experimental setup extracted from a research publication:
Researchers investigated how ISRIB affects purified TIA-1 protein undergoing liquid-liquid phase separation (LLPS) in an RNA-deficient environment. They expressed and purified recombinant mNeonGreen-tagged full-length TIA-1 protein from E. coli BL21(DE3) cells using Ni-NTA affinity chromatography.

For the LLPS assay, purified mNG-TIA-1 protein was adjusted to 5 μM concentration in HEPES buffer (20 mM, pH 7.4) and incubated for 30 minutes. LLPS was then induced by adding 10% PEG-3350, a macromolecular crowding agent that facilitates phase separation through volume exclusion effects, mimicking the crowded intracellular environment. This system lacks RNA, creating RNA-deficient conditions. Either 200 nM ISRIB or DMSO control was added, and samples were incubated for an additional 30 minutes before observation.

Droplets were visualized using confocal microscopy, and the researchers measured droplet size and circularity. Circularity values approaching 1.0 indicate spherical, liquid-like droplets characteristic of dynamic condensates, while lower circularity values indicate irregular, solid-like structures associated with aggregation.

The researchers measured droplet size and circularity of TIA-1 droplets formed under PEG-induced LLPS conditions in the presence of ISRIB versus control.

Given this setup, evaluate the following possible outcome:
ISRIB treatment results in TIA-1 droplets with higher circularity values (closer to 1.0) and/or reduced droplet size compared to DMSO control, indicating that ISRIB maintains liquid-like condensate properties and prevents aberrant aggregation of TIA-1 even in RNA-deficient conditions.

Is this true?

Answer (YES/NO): NO